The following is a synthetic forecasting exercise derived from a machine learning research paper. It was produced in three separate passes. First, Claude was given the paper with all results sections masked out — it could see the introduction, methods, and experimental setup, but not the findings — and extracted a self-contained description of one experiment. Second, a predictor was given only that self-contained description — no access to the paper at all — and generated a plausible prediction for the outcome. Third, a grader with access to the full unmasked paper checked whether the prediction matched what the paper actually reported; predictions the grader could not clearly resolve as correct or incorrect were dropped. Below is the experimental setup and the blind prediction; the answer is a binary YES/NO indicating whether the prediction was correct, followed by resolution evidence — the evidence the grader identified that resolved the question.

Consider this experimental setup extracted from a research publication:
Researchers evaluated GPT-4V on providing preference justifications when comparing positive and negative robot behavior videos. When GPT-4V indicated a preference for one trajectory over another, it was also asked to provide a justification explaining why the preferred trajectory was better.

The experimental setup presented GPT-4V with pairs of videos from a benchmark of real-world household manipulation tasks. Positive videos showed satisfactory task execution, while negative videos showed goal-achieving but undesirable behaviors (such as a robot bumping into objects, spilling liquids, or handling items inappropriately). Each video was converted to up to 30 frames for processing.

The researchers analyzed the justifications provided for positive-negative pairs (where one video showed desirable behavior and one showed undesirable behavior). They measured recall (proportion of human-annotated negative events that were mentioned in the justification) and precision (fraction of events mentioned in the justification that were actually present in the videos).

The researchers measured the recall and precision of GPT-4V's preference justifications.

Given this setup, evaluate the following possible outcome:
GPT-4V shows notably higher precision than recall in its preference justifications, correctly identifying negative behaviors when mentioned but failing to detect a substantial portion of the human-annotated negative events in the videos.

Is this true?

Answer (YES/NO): NO